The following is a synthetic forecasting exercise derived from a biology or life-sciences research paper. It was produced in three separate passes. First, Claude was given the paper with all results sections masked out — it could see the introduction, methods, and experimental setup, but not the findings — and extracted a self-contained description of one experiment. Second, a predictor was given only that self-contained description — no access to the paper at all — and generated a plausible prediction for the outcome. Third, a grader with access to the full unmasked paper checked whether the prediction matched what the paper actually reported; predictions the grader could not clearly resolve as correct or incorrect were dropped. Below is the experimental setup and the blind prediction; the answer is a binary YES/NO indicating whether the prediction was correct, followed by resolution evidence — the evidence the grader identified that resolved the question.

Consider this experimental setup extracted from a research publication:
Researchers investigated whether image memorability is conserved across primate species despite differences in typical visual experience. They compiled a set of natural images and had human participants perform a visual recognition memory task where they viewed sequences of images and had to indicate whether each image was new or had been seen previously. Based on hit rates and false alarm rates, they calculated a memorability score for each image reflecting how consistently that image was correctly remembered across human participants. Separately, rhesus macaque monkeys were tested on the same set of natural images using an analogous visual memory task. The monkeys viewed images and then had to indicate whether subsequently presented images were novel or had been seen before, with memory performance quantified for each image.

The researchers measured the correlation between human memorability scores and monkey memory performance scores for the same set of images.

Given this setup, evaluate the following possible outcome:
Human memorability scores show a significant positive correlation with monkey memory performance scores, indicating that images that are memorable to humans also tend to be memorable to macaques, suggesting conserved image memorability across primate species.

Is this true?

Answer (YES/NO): YES